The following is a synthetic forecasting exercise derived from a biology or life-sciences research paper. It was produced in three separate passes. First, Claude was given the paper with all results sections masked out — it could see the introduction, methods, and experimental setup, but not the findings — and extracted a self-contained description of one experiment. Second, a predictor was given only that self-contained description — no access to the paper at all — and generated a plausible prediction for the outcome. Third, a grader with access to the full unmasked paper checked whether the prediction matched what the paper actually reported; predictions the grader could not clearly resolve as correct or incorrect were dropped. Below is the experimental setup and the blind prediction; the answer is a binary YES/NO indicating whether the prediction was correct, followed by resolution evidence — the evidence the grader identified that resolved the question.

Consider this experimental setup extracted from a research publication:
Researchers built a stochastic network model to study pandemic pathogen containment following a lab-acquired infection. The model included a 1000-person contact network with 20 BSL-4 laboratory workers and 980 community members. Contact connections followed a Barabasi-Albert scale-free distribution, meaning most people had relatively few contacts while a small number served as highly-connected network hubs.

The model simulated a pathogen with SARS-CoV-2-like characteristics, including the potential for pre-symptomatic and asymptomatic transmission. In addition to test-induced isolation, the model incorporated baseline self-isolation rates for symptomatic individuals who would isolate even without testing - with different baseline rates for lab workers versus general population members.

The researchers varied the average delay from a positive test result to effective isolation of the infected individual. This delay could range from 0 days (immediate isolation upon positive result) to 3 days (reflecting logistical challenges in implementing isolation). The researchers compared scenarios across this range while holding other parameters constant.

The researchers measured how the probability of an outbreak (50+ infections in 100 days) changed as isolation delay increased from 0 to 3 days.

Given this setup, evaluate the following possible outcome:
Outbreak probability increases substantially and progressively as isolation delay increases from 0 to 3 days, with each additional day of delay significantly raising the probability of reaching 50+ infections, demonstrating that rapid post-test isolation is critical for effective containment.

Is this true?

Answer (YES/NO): YES